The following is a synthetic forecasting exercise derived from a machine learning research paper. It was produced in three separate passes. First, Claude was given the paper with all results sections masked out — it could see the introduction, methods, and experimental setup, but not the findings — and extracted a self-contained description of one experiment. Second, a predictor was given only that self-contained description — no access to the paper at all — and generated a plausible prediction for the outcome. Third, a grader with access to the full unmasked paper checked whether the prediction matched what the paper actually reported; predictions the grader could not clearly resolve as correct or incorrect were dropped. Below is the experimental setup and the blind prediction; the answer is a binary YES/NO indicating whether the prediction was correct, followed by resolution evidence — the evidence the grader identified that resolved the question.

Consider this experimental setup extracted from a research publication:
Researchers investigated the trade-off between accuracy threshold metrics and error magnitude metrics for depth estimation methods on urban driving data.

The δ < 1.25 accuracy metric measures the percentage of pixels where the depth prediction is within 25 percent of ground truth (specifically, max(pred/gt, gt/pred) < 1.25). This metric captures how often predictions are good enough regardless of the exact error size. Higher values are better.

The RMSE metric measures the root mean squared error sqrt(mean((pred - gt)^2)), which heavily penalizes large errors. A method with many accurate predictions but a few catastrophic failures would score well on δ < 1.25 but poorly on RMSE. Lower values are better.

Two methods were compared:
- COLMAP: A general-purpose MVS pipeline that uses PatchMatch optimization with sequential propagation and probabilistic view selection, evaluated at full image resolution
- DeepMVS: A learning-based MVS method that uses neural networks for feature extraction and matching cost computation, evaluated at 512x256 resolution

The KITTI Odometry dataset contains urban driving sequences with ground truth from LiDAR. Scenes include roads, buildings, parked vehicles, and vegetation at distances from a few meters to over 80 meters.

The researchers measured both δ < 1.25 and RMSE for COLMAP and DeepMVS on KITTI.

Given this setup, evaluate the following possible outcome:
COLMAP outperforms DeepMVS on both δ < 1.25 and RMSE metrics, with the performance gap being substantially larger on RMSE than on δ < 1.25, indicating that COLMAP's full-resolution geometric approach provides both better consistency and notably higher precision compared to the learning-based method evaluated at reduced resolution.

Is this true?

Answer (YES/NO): NO